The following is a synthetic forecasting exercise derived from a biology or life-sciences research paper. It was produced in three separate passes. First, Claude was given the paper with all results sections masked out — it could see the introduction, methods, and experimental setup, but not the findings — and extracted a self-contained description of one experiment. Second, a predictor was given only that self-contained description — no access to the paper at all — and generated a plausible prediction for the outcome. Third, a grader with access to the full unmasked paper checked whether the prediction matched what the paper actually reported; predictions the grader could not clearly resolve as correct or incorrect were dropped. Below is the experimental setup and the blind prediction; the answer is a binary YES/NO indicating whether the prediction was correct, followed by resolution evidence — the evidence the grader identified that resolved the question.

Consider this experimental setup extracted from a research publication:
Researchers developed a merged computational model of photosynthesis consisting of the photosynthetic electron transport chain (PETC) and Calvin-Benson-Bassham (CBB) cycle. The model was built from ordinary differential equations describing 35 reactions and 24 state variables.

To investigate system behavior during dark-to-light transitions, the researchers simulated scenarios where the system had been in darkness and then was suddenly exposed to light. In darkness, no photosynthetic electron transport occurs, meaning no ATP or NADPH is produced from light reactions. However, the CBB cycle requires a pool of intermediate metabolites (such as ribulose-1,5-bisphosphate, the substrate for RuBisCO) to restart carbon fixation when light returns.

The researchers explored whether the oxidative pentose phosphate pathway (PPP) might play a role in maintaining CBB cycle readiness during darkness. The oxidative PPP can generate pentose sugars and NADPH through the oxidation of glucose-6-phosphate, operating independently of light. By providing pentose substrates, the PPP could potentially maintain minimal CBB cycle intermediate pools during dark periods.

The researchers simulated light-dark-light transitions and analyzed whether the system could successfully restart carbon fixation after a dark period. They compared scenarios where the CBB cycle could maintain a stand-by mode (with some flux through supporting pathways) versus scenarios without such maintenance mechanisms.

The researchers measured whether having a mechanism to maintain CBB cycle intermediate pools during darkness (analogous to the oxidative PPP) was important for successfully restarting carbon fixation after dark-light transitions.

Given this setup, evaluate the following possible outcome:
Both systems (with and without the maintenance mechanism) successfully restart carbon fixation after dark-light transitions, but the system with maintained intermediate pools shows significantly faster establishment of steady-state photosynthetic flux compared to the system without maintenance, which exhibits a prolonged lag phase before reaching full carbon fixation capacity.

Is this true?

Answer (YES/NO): NO